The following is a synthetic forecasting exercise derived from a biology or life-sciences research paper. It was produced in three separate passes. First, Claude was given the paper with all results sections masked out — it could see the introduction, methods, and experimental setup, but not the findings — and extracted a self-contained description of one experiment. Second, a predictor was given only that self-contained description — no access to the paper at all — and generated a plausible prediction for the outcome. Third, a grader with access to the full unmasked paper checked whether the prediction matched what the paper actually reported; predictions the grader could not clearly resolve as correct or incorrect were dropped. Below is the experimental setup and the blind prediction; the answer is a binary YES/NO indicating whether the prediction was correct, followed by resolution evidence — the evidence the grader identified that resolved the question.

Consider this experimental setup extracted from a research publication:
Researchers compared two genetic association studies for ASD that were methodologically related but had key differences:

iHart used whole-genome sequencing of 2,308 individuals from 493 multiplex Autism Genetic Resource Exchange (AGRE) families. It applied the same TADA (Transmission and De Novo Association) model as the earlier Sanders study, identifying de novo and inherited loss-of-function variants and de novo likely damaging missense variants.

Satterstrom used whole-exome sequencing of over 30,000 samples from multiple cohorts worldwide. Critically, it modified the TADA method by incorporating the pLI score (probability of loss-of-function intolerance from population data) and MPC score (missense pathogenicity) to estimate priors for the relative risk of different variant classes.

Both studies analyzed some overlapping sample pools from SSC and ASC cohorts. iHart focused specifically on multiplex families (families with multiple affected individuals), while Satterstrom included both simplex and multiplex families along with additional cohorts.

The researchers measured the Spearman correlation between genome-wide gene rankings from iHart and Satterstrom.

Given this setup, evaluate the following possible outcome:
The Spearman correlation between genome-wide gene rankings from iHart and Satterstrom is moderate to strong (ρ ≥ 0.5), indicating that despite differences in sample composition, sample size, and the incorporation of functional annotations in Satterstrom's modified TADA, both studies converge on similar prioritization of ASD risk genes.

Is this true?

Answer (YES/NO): YES